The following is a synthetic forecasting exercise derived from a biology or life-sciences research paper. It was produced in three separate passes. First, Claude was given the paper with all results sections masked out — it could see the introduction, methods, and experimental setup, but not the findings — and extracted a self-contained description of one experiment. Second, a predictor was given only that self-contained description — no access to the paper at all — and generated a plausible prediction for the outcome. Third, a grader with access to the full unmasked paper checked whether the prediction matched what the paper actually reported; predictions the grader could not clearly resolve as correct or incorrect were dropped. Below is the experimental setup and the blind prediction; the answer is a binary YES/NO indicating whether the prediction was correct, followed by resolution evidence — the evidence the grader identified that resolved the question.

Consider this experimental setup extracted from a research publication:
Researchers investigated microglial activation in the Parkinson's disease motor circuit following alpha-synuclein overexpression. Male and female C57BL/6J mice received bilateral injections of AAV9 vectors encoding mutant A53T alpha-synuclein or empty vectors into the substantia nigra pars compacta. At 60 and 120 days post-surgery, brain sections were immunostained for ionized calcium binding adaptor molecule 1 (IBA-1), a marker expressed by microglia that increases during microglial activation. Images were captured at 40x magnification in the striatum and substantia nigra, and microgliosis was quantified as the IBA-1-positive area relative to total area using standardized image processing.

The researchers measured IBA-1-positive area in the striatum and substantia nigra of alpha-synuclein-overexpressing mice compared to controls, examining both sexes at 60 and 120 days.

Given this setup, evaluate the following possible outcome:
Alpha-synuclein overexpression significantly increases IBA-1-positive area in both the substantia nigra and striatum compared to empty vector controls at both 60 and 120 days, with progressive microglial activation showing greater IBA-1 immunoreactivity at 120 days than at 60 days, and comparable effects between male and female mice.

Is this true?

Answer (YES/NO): NO